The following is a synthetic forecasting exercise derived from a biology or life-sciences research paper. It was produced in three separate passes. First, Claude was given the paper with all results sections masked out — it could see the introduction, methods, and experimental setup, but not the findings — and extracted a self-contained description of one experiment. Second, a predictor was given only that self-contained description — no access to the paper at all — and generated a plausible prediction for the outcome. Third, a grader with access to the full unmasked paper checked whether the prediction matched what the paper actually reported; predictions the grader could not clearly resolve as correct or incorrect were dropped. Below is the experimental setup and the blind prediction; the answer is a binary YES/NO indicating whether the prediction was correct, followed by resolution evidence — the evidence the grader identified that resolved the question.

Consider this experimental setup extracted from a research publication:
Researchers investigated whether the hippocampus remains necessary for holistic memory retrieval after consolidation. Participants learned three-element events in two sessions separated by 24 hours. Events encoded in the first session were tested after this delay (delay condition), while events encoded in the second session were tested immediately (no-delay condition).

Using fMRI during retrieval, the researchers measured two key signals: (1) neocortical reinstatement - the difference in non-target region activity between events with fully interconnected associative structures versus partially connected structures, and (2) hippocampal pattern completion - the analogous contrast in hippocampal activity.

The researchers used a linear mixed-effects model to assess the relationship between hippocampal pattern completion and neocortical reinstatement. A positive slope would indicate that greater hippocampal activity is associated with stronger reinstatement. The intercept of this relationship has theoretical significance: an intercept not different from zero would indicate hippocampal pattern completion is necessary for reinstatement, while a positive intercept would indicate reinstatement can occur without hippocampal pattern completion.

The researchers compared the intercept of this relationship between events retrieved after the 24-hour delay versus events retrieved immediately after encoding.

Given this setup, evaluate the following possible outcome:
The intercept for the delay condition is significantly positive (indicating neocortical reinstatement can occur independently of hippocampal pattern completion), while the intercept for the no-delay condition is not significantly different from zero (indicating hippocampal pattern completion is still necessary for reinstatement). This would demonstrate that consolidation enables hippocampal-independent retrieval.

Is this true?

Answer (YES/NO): YES